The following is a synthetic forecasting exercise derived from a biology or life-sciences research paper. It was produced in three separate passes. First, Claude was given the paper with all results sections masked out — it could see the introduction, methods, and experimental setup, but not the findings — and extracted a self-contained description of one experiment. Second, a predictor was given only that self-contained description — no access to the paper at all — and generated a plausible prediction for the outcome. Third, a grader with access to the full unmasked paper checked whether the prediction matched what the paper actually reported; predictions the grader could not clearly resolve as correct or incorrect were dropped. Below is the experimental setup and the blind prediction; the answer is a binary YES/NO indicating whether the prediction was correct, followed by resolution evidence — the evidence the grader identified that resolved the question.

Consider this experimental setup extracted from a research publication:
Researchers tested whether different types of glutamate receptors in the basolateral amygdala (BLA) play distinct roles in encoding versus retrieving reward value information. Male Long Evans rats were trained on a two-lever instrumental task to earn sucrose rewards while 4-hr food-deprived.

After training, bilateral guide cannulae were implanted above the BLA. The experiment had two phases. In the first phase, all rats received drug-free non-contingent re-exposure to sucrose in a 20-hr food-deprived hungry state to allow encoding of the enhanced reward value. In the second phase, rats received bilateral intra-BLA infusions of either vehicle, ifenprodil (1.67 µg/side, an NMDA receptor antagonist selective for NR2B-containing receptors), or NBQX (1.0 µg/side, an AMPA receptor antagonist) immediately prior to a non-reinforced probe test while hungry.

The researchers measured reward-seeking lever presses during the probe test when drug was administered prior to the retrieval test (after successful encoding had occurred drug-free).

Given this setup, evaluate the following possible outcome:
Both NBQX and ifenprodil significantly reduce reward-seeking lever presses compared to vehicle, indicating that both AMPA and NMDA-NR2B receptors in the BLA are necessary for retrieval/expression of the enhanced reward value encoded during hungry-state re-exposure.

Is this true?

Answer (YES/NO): YES